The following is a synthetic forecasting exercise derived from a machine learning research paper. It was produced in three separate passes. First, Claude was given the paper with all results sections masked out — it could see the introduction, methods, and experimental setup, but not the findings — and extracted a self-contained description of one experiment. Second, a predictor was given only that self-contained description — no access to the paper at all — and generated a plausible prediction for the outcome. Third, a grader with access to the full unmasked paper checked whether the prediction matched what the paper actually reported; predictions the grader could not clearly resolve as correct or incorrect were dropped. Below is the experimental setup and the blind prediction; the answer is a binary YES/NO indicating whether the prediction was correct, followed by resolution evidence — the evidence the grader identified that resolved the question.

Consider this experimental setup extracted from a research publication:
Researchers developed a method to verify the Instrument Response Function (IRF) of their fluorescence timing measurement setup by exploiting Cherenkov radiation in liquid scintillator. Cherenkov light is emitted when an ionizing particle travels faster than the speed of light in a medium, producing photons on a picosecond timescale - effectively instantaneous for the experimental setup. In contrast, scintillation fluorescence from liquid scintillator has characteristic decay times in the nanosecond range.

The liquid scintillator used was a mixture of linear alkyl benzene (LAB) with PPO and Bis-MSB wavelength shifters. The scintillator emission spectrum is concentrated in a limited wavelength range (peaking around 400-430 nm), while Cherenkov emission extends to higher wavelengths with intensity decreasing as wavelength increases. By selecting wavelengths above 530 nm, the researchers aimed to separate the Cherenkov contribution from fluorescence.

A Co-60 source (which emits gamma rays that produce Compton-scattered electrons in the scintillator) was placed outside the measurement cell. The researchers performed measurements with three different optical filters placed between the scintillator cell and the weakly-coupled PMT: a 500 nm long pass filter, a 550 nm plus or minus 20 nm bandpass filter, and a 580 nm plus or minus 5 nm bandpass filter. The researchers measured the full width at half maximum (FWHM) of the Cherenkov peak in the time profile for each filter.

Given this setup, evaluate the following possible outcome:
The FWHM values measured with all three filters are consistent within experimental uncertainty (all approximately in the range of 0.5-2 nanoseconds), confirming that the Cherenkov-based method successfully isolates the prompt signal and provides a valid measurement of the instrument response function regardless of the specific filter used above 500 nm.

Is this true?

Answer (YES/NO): YES